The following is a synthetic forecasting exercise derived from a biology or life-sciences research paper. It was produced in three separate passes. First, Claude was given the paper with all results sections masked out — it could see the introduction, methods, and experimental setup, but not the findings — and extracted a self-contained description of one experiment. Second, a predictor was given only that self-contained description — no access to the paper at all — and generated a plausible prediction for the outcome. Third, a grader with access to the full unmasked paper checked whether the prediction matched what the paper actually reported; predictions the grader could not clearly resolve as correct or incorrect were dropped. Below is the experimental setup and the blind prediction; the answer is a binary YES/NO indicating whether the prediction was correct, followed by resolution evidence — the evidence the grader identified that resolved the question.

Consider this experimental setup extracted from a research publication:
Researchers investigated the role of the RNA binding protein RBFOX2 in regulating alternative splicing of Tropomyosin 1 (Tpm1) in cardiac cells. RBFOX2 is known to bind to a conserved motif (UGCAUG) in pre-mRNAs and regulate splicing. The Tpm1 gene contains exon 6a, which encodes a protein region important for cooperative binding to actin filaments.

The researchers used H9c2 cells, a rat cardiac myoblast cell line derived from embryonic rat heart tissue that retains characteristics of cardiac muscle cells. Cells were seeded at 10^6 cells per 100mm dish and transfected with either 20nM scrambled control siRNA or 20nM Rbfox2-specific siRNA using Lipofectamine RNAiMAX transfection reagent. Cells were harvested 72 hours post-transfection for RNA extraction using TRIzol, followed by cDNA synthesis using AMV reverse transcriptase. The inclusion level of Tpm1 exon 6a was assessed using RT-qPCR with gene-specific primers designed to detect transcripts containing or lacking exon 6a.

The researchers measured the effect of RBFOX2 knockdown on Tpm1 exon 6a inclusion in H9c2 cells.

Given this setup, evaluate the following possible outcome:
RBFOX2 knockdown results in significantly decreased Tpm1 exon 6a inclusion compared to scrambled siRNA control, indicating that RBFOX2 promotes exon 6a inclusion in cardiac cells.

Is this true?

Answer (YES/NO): NO